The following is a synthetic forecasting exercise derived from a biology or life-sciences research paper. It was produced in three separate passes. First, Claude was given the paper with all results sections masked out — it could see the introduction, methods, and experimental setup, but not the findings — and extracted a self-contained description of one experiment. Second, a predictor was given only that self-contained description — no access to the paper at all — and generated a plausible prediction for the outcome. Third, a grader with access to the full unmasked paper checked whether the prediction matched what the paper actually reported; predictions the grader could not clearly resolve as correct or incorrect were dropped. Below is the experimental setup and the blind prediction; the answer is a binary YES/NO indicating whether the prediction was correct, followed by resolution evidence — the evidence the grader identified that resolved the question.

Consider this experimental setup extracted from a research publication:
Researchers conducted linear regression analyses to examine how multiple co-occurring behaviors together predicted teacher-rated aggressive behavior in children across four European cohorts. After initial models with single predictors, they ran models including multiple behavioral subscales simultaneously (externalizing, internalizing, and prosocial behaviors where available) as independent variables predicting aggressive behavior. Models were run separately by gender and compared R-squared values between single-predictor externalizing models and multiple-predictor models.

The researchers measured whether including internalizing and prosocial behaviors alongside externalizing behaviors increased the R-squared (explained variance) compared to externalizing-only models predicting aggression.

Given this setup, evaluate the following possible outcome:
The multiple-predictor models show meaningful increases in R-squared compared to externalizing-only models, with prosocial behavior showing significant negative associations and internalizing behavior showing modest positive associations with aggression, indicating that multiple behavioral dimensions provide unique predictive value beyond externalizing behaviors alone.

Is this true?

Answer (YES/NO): NO